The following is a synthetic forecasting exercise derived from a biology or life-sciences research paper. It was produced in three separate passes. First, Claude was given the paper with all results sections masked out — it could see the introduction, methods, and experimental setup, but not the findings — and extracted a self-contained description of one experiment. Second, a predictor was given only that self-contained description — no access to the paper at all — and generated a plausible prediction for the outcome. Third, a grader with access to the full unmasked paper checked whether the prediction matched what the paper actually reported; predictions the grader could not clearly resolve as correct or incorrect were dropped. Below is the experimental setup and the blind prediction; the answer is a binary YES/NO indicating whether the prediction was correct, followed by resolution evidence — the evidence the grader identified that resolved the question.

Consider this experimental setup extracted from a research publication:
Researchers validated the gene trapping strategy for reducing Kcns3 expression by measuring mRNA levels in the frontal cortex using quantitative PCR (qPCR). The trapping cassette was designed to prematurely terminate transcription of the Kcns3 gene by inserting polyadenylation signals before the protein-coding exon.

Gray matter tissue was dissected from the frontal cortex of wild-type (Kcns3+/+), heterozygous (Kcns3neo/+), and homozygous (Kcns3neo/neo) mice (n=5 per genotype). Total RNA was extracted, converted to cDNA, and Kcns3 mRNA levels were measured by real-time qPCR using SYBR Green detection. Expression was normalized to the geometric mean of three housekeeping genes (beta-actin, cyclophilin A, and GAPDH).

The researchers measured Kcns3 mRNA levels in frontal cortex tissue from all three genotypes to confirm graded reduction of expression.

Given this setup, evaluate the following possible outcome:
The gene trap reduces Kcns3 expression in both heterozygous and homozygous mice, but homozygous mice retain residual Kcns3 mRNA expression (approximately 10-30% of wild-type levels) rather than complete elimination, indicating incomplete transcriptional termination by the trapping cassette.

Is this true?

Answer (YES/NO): NO